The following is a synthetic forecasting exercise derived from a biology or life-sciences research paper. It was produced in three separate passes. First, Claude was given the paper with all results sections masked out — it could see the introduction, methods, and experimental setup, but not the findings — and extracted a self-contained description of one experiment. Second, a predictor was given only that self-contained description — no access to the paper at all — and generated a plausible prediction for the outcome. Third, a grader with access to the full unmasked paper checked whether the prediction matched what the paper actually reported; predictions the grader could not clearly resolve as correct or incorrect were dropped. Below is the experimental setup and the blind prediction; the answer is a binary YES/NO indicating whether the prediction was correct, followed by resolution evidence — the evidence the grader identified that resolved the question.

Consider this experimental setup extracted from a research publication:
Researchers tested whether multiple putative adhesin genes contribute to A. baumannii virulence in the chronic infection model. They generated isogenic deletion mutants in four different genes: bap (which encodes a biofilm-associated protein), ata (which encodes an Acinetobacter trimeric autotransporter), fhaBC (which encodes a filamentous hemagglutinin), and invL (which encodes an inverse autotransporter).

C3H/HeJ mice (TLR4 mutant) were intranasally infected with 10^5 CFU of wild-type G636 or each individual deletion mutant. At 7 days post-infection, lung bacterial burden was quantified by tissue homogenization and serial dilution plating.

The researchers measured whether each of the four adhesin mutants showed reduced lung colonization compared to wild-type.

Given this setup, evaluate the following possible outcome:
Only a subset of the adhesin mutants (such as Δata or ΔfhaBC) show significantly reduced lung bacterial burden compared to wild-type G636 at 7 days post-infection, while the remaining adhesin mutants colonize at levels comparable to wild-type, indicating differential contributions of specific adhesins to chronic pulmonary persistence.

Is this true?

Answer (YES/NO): NO